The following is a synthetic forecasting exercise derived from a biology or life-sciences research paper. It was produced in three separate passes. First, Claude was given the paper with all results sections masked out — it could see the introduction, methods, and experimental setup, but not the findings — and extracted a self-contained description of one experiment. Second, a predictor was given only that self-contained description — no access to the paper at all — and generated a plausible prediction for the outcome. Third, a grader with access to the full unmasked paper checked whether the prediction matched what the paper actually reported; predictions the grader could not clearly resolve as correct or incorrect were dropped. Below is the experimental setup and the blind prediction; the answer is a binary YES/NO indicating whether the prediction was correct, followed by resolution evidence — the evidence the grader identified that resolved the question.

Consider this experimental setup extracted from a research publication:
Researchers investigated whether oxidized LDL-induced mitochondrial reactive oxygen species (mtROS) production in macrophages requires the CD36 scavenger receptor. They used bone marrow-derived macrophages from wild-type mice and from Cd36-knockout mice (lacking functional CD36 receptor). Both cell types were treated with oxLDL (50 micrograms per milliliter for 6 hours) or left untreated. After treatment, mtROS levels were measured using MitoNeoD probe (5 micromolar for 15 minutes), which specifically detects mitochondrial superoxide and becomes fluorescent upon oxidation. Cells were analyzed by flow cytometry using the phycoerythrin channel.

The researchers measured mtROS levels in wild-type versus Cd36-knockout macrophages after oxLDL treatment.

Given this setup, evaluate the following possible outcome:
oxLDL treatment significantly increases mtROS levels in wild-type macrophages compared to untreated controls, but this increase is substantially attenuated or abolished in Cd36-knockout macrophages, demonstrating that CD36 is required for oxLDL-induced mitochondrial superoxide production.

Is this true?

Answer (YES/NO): YES